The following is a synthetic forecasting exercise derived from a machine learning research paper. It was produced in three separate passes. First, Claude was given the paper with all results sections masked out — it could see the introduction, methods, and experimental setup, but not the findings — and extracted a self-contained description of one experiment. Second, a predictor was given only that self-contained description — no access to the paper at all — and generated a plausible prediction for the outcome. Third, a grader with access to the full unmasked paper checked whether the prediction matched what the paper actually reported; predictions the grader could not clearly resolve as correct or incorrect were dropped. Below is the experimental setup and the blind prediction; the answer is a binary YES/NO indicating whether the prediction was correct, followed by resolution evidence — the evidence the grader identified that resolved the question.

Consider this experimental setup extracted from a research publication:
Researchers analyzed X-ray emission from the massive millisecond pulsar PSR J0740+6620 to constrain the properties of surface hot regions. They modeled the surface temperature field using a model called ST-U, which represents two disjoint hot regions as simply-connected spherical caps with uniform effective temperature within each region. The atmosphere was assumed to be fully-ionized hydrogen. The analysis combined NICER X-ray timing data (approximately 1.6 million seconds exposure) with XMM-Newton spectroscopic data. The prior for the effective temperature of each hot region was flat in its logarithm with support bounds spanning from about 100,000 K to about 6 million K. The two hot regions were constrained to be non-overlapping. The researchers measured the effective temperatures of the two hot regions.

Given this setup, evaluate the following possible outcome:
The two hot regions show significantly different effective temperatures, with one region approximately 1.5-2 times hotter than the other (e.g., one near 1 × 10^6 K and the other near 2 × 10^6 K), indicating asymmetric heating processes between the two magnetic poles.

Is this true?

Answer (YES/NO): NO